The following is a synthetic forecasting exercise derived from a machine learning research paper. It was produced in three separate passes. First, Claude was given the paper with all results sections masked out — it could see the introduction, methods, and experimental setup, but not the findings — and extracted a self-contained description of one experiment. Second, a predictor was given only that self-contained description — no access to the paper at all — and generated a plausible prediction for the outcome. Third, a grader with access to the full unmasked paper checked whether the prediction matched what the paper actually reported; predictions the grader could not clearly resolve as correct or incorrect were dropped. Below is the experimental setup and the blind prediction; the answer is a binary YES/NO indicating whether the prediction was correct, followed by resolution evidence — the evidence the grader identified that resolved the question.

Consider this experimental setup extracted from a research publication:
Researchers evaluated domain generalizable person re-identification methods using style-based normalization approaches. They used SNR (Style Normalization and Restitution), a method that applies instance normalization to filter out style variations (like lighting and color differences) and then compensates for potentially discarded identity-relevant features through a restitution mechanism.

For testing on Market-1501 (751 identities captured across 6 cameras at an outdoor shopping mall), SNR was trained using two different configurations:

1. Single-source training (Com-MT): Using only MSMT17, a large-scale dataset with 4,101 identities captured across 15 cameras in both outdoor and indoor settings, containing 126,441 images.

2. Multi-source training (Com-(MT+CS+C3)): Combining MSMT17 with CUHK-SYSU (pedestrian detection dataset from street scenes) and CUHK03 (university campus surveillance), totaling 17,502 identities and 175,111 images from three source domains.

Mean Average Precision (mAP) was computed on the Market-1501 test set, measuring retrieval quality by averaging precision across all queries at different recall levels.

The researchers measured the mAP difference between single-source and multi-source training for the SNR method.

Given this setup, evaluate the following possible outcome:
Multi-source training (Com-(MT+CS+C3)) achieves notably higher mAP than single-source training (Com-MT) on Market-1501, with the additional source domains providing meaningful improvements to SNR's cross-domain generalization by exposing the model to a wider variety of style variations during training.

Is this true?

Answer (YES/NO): YES